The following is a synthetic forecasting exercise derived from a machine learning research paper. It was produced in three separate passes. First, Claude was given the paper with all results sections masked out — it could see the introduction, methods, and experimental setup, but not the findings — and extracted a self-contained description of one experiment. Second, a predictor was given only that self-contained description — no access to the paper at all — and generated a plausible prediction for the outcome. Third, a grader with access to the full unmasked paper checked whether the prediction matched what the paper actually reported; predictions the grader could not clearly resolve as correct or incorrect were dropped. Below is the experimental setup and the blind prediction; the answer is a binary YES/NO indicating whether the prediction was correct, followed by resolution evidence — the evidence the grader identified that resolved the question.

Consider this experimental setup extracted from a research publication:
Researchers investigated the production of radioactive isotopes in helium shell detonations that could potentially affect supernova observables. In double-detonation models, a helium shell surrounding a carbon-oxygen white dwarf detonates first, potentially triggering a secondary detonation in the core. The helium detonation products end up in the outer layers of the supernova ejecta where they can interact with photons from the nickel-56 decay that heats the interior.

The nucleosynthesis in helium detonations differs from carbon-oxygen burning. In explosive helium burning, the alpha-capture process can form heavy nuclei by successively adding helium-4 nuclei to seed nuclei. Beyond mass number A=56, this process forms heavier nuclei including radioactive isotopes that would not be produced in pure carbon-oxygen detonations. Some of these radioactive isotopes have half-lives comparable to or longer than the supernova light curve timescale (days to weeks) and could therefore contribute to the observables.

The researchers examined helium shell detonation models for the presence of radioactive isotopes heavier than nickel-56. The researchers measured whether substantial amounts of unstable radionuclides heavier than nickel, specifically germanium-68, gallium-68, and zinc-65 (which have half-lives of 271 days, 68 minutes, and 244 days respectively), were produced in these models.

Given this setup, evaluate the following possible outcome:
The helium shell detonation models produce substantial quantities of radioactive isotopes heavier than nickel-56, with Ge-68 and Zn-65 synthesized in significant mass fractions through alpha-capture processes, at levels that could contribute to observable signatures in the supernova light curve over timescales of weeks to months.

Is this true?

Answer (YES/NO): NO